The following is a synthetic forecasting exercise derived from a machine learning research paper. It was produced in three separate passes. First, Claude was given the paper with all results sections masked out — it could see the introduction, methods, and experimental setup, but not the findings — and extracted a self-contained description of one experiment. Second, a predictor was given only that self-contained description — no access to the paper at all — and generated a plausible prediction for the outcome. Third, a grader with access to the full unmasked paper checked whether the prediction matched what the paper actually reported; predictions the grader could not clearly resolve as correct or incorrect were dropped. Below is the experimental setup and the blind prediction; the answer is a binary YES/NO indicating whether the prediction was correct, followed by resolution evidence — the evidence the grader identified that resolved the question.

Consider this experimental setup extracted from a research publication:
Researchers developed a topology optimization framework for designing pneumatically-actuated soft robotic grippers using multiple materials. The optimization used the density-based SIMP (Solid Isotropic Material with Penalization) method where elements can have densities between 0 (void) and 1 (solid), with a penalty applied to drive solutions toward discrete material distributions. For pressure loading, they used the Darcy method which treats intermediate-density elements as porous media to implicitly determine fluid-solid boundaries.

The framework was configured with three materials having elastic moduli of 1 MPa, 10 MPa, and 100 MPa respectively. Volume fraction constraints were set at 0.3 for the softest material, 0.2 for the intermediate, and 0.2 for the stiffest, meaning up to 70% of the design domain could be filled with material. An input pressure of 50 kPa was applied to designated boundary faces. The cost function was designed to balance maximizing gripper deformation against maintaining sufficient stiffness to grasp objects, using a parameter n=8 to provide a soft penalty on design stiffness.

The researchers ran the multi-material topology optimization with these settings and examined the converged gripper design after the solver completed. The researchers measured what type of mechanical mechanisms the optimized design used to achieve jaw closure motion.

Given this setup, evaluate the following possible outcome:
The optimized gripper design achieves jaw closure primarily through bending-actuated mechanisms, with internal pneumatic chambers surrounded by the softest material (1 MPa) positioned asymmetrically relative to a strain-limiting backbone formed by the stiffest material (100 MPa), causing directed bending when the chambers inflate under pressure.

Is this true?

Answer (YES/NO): NO